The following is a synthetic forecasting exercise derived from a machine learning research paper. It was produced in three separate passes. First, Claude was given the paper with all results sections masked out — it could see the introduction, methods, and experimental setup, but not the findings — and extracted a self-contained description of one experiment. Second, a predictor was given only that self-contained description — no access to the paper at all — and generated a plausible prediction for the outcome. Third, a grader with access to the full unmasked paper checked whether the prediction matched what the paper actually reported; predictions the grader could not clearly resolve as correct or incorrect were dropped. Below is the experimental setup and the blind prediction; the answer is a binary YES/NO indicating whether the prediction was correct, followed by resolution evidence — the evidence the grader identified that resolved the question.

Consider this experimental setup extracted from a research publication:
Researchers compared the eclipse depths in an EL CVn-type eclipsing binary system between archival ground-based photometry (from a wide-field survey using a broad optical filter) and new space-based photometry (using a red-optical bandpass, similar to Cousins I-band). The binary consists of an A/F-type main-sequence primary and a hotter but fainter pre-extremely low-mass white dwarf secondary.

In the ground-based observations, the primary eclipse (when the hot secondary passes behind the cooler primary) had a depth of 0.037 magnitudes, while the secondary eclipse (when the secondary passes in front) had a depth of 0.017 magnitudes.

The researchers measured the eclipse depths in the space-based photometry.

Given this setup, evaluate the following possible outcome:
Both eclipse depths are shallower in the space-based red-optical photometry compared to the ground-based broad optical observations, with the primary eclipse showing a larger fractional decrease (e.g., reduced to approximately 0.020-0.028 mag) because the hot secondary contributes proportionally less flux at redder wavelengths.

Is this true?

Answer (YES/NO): NO